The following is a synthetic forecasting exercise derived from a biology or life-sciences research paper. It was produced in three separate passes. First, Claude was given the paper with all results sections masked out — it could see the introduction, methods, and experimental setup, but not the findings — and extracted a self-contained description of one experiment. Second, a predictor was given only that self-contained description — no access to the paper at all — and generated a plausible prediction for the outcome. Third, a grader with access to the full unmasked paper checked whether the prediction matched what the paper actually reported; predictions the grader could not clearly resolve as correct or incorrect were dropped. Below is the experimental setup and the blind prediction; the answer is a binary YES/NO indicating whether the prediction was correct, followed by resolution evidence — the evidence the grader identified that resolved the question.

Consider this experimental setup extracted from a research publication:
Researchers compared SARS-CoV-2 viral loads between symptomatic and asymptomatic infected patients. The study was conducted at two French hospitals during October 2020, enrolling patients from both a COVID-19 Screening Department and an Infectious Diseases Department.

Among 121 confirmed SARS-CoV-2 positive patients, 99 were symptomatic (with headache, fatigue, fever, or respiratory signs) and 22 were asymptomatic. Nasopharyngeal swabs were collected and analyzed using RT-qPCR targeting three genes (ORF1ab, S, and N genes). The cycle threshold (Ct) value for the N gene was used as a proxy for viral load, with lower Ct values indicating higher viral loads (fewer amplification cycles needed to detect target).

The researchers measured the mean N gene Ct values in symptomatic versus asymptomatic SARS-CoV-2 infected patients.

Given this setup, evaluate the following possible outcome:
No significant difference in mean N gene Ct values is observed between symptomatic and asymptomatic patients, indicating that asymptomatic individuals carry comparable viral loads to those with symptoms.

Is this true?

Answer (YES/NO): YES